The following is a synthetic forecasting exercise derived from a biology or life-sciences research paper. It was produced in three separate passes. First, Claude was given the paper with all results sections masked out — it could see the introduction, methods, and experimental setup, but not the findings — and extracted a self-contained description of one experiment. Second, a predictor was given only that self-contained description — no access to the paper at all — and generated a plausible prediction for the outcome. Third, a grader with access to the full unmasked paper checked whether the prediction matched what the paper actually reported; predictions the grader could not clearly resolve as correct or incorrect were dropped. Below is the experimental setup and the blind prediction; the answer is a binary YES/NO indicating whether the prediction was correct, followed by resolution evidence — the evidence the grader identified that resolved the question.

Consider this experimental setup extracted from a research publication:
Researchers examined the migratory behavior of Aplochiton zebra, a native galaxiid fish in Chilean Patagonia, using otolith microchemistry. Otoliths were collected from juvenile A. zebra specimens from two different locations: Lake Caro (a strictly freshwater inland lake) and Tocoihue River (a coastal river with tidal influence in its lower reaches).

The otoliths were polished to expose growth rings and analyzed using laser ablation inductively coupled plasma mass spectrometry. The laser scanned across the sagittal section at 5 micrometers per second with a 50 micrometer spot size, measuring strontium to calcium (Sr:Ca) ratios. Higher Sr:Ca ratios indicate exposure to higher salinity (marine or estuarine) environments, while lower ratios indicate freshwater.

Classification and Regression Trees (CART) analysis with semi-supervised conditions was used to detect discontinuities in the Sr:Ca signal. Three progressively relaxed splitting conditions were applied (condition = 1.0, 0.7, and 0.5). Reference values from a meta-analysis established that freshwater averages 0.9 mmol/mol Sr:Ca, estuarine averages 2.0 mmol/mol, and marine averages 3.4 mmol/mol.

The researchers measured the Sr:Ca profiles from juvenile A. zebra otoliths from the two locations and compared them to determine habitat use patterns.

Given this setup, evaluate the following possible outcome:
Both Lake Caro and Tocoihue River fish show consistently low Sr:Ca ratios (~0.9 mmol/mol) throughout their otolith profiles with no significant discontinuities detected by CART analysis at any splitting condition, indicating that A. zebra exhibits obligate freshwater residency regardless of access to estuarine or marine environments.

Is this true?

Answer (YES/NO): NO